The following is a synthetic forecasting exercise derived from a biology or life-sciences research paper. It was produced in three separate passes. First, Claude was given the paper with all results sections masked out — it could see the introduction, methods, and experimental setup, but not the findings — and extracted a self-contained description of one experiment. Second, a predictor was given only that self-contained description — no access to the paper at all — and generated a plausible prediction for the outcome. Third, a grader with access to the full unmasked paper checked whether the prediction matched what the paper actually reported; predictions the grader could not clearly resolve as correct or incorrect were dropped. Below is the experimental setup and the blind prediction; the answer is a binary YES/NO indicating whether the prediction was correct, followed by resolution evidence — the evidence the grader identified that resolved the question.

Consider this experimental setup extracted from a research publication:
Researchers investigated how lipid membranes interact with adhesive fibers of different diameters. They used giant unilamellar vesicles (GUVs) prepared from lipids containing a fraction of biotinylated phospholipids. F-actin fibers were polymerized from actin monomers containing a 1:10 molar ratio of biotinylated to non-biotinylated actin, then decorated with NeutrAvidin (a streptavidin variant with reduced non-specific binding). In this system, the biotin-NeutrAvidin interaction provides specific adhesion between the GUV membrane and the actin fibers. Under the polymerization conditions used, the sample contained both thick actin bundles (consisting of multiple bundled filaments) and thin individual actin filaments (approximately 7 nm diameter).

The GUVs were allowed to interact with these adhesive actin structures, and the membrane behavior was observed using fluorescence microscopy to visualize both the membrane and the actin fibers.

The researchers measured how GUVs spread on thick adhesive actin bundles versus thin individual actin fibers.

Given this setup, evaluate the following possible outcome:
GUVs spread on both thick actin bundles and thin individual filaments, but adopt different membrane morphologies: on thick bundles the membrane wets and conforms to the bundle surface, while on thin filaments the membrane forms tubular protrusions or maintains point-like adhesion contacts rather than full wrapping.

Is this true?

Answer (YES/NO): YES